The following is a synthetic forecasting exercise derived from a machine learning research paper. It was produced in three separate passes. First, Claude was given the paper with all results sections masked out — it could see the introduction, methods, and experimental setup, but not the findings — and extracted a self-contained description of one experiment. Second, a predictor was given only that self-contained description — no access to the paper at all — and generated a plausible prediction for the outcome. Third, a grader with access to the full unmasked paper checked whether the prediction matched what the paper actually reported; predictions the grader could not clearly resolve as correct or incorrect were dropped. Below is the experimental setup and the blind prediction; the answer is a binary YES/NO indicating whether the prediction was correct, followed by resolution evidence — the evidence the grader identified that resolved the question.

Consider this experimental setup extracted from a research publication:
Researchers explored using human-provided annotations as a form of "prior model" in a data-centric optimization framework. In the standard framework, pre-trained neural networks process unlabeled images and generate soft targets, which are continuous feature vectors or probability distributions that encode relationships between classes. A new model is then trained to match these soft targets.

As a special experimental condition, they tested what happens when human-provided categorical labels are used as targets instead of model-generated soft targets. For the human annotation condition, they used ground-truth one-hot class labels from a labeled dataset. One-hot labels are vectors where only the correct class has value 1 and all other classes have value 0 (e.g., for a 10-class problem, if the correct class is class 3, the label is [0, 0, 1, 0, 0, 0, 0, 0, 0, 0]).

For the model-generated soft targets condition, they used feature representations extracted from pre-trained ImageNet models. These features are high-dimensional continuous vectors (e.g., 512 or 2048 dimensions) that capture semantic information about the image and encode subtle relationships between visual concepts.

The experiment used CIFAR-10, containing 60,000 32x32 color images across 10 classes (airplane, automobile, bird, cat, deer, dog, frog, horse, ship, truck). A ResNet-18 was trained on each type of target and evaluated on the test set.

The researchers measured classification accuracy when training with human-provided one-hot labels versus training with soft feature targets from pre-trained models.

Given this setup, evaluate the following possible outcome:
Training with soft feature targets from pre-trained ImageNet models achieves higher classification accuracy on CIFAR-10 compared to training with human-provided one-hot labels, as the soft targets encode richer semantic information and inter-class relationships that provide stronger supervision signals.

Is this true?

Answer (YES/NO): NO